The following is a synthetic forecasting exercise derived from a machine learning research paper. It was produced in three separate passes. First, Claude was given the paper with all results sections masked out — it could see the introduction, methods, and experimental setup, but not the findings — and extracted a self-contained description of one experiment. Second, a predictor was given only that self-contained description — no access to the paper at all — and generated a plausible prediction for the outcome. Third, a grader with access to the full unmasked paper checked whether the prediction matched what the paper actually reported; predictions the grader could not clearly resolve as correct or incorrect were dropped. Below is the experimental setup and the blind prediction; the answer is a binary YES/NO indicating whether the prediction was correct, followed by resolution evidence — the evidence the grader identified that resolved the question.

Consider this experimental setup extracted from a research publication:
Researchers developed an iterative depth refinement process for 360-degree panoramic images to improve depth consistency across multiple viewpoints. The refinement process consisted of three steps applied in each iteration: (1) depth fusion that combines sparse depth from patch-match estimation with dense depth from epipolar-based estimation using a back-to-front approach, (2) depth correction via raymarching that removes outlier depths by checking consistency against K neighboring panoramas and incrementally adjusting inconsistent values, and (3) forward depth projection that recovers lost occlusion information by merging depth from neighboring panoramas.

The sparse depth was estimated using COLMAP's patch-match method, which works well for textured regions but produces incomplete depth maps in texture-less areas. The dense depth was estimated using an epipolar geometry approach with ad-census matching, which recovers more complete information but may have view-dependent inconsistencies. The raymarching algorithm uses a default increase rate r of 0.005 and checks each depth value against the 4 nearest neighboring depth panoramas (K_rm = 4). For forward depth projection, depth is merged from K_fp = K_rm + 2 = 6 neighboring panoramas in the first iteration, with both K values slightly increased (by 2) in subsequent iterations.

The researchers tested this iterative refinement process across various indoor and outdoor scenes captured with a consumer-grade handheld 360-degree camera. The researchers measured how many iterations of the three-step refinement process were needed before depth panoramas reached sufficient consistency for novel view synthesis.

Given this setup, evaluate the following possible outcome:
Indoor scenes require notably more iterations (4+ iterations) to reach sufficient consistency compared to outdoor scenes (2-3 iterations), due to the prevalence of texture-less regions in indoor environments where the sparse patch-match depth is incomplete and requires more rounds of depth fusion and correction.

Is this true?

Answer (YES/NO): NO